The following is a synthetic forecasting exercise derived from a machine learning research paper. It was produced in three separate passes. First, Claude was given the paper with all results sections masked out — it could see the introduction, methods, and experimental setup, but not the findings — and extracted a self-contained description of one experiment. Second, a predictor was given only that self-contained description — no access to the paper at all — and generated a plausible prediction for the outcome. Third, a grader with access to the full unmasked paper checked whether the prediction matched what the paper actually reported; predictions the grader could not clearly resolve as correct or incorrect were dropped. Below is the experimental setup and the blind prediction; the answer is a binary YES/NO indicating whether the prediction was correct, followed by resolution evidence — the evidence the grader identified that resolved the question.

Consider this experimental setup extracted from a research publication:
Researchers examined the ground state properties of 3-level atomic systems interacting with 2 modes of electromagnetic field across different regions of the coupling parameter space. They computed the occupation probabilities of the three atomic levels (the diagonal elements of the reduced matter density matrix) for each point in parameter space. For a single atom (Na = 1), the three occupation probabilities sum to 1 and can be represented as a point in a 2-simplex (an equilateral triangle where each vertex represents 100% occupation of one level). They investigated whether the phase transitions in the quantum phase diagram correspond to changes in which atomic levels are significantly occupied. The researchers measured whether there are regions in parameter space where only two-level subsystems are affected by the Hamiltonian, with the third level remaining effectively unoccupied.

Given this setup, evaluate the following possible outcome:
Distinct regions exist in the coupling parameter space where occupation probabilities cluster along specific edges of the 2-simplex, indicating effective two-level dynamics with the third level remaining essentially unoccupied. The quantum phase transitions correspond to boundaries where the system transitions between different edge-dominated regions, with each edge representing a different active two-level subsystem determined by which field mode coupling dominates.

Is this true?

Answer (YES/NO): YES